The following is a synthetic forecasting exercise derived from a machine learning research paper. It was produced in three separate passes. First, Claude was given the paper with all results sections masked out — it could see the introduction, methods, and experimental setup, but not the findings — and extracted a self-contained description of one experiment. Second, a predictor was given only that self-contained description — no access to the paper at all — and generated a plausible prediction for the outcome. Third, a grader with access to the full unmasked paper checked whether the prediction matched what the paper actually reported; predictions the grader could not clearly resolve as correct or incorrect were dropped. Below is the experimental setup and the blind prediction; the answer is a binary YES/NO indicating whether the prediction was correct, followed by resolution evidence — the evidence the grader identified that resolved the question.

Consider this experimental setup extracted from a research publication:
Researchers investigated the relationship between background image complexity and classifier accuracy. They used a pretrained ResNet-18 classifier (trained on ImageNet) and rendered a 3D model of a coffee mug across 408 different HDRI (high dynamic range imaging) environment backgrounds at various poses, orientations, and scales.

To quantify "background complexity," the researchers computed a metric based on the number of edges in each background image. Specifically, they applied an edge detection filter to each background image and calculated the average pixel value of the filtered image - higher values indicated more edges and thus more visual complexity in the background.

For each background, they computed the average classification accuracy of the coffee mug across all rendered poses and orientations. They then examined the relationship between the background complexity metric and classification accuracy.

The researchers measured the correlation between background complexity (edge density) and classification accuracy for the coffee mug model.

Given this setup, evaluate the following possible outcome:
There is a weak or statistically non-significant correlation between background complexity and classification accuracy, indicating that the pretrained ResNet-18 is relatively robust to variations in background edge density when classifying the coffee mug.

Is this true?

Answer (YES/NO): NO